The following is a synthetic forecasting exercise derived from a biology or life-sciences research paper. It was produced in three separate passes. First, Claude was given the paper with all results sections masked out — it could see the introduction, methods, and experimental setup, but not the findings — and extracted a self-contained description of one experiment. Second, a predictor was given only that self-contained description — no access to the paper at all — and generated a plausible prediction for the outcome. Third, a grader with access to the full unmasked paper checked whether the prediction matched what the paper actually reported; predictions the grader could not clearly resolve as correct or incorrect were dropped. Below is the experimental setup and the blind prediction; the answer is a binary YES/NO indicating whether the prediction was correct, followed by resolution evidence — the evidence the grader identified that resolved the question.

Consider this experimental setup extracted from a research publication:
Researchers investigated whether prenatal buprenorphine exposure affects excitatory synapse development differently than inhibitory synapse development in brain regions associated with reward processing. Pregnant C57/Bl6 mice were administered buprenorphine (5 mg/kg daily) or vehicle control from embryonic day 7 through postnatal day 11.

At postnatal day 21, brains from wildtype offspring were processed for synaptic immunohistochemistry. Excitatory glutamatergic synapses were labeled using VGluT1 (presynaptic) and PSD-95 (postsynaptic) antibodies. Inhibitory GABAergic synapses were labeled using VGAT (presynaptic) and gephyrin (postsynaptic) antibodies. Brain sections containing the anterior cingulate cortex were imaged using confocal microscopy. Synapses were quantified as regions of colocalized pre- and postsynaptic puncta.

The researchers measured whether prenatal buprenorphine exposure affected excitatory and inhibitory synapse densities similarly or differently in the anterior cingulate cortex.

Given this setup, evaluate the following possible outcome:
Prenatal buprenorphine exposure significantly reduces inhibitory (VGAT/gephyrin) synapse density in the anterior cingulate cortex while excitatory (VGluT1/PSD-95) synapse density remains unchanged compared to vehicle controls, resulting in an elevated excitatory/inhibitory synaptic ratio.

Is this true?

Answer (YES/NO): NO